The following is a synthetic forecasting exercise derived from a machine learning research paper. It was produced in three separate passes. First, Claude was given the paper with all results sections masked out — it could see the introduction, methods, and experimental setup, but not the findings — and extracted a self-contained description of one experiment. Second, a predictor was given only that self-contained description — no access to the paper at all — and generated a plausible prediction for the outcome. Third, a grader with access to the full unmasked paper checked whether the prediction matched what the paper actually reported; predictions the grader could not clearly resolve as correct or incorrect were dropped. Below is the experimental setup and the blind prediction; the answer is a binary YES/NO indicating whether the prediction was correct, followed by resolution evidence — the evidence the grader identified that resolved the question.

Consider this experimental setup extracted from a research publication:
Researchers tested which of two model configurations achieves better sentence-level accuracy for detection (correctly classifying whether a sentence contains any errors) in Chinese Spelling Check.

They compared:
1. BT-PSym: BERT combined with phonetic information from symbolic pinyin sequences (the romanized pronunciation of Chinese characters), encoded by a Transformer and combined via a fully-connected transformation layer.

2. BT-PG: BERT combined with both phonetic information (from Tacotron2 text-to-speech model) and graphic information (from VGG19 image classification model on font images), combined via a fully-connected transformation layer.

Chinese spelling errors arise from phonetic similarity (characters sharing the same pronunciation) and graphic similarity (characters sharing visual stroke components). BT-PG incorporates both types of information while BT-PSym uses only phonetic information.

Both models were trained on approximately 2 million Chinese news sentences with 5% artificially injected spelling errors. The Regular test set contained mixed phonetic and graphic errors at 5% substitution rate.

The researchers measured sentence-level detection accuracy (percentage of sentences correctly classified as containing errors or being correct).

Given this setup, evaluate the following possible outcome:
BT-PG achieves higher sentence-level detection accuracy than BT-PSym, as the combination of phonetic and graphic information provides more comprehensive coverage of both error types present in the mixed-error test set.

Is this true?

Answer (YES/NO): NO